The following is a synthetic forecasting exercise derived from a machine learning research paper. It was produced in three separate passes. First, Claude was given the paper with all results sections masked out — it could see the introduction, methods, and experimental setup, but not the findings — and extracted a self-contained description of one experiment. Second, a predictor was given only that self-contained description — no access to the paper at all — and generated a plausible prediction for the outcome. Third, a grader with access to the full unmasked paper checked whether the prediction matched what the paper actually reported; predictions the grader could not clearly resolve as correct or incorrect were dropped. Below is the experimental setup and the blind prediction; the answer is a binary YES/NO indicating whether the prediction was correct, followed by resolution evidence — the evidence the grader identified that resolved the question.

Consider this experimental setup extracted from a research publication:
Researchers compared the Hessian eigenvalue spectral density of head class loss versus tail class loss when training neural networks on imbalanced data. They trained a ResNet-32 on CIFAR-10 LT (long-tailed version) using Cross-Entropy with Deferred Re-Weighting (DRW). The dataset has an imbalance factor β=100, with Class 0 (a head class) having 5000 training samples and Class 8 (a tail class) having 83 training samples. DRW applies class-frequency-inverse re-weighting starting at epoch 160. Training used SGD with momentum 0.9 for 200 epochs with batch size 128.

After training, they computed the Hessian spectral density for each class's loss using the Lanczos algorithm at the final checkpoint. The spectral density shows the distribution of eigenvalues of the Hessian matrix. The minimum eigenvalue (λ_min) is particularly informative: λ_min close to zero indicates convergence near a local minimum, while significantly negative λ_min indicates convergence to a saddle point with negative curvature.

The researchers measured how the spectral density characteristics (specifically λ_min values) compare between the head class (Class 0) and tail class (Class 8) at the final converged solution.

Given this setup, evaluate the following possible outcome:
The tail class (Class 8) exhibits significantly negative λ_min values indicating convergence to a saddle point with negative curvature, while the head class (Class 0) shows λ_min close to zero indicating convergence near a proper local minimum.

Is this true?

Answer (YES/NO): YES